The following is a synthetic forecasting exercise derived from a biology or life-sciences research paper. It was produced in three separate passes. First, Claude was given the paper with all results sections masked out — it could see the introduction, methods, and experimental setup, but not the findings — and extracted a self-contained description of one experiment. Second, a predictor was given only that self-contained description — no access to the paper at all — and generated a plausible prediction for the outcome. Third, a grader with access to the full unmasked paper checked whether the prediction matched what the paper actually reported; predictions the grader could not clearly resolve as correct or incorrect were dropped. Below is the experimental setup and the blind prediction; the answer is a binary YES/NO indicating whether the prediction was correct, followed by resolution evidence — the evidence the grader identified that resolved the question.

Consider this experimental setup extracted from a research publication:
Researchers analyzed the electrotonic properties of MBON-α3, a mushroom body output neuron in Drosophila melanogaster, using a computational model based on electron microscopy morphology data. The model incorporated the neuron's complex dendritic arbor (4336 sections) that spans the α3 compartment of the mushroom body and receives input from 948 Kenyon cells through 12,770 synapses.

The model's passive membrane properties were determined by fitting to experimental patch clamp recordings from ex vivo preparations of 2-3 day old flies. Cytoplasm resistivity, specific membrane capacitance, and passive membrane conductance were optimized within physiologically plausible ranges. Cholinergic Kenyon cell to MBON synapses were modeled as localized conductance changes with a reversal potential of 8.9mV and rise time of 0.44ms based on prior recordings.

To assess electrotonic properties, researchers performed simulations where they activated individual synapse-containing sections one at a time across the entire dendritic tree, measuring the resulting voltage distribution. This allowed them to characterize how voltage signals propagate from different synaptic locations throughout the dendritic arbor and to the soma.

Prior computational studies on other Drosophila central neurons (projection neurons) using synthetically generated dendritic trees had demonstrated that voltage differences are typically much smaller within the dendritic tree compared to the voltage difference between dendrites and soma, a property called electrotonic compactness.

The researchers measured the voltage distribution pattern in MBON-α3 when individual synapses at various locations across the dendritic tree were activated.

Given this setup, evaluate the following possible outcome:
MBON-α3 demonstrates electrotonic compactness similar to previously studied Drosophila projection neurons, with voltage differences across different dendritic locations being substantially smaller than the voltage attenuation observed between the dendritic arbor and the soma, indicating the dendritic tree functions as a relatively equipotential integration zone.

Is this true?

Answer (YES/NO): YES